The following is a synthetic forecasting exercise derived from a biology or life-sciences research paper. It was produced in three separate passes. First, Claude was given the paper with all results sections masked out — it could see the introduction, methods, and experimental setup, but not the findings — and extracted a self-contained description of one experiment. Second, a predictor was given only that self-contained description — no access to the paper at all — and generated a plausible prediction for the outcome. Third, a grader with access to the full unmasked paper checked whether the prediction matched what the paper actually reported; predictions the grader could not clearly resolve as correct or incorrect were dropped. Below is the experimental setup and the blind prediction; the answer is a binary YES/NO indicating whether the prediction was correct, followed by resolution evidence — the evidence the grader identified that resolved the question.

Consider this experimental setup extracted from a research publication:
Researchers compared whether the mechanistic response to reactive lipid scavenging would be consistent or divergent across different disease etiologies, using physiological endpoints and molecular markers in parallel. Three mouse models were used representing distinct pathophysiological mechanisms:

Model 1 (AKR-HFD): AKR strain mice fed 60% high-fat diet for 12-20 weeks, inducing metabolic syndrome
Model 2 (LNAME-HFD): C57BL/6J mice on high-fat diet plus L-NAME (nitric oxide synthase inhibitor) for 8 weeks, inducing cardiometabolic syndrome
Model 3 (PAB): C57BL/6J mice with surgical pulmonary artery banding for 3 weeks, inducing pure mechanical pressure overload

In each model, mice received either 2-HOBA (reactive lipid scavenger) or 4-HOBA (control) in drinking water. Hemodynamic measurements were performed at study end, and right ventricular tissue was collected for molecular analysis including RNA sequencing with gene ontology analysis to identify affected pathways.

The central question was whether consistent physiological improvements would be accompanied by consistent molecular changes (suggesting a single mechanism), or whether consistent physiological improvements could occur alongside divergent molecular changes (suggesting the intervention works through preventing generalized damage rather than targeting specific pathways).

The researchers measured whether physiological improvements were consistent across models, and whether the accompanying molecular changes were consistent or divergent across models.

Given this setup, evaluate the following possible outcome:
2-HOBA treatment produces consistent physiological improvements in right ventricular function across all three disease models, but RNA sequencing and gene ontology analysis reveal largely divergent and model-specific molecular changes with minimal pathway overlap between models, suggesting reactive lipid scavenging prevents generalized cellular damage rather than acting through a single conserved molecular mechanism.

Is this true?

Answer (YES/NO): YES